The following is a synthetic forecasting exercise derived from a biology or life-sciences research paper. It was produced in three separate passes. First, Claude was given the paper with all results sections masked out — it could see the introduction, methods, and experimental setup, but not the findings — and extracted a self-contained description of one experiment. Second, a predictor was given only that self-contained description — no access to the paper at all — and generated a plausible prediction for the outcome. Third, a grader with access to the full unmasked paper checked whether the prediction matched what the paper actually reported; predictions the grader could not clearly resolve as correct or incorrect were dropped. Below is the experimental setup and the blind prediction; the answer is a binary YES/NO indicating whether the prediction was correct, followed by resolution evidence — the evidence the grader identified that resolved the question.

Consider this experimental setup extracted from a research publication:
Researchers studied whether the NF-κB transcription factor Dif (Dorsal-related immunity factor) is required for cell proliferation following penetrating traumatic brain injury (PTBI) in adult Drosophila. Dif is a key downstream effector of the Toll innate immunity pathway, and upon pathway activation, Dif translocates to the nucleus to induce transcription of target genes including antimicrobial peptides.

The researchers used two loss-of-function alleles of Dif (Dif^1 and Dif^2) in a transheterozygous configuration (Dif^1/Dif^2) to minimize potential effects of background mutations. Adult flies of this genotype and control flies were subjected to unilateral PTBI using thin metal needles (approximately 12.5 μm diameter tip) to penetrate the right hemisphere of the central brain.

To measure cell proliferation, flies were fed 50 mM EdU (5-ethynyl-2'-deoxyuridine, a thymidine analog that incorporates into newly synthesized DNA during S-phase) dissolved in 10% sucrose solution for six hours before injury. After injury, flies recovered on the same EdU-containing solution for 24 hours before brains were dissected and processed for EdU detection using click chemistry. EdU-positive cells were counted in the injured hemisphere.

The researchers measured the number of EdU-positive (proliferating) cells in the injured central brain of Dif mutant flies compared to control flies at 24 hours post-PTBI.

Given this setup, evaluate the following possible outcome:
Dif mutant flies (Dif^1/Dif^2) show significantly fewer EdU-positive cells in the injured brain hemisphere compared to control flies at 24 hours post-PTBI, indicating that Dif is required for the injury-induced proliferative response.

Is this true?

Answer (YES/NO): YES